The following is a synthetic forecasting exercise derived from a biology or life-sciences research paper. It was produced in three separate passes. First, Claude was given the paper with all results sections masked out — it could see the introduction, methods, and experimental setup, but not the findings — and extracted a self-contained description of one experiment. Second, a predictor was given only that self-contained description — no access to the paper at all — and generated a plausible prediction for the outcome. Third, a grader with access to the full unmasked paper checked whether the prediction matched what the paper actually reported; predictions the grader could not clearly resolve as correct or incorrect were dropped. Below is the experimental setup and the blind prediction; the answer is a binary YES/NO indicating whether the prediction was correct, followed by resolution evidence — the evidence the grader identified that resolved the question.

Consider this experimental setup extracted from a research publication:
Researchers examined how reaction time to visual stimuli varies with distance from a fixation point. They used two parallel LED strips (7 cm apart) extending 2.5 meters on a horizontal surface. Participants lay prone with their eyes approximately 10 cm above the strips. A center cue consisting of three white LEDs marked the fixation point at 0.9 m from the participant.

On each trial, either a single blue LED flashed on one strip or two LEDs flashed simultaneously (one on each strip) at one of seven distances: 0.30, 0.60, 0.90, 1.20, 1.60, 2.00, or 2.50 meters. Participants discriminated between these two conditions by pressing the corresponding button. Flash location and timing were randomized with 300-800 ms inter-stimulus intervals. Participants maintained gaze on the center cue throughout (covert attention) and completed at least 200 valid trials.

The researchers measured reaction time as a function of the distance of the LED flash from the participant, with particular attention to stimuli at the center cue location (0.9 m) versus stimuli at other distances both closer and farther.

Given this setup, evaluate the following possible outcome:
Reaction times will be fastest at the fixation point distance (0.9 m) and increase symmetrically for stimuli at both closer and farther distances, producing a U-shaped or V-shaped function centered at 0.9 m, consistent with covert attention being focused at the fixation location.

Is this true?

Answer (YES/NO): NO